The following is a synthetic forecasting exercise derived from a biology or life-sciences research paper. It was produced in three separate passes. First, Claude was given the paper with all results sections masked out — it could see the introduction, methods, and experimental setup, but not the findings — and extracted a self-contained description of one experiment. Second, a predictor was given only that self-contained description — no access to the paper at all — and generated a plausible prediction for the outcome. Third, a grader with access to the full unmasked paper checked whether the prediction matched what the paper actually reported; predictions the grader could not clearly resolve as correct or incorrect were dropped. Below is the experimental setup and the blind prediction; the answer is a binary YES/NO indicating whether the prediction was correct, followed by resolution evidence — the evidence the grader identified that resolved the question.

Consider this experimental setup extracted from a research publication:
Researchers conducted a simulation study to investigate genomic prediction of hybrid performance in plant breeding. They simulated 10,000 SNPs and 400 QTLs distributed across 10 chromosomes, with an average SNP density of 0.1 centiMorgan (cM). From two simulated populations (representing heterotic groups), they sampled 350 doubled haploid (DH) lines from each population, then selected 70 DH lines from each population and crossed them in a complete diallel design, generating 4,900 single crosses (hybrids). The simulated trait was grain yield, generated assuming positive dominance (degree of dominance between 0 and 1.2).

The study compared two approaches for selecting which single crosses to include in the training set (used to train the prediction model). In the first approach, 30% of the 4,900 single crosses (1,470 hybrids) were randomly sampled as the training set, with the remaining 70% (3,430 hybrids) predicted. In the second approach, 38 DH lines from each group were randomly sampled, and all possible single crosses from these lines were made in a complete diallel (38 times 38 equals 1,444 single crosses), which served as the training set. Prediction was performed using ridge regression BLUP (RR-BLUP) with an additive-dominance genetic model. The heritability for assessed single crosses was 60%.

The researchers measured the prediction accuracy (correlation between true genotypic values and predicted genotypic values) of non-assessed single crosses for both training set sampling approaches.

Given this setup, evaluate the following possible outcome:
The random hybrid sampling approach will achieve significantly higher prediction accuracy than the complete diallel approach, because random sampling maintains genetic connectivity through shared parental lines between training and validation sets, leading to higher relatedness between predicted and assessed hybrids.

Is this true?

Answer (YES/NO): YES